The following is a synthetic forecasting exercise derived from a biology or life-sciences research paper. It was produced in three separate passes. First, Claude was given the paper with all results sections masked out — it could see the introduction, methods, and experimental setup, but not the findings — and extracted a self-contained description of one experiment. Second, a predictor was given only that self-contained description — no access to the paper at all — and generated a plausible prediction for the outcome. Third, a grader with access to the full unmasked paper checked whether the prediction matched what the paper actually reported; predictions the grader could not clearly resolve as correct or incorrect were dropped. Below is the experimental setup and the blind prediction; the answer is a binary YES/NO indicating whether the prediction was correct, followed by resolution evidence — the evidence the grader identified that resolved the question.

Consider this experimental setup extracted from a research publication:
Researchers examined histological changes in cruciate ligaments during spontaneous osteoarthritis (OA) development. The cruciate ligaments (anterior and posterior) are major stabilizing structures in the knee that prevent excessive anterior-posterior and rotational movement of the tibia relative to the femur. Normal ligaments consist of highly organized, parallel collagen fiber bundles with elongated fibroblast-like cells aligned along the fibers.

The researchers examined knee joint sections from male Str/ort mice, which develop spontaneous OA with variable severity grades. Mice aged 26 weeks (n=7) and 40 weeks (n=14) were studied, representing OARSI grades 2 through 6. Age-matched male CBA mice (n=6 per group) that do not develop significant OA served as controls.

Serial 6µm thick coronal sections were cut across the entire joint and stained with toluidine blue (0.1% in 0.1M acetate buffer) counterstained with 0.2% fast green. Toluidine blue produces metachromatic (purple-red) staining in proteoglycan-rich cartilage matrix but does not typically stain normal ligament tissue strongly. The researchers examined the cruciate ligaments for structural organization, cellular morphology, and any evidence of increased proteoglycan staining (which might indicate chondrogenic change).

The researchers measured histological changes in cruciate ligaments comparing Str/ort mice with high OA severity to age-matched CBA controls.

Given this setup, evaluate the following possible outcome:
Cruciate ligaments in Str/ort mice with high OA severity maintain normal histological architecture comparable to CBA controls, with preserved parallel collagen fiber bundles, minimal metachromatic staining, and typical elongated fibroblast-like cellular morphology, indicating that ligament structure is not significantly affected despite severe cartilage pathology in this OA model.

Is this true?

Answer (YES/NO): NO